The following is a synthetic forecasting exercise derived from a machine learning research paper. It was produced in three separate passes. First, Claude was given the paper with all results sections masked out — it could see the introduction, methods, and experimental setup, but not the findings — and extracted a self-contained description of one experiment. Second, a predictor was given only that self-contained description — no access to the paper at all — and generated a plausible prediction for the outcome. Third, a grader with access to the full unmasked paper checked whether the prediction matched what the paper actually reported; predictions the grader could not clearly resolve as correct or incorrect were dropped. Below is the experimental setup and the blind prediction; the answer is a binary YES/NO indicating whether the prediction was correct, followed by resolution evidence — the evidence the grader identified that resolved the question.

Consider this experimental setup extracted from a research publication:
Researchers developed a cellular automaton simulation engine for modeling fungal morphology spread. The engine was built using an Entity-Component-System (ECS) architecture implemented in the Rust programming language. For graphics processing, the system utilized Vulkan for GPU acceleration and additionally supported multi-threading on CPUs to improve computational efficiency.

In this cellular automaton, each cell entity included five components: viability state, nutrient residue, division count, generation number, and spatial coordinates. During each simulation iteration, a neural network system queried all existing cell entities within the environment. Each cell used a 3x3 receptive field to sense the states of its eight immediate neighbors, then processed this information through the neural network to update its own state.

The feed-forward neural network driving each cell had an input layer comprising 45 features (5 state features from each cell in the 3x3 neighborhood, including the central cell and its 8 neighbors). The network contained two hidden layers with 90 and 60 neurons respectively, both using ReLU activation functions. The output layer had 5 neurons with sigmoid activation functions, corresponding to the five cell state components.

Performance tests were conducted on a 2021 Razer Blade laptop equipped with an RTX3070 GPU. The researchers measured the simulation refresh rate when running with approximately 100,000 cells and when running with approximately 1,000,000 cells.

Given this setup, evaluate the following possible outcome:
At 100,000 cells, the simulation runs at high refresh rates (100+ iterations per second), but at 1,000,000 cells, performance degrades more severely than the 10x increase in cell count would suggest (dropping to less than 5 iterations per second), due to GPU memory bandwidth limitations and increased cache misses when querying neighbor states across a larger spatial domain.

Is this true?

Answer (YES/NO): NO